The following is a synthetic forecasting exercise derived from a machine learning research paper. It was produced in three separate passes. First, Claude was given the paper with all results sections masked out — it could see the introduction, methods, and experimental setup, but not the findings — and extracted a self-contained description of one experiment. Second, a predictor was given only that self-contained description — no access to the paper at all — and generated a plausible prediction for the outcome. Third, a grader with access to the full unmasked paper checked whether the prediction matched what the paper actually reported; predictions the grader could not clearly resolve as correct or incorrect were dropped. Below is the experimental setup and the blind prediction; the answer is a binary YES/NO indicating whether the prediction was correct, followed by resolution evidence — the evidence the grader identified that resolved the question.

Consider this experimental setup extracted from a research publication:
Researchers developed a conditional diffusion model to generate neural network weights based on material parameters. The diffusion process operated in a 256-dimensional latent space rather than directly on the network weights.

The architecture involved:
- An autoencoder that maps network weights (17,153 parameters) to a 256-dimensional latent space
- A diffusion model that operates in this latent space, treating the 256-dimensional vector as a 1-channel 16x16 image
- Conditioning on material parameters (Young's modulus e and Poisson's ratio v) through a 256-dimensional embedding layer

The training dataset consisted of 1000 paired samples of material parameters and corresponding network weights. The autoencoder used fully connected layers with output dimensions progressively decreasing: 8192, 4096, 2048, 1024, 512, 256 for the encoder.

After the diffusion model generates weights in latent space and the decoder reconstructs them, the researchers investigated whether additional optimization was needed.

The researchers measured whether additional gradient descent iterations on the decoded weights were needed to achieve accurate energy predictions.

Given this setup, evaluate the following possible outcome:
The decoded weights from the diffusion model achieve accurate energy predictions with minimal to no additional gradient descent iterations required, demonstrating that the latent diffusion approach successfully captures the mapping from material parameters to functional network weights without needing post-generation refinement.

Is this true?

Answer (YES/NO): NO